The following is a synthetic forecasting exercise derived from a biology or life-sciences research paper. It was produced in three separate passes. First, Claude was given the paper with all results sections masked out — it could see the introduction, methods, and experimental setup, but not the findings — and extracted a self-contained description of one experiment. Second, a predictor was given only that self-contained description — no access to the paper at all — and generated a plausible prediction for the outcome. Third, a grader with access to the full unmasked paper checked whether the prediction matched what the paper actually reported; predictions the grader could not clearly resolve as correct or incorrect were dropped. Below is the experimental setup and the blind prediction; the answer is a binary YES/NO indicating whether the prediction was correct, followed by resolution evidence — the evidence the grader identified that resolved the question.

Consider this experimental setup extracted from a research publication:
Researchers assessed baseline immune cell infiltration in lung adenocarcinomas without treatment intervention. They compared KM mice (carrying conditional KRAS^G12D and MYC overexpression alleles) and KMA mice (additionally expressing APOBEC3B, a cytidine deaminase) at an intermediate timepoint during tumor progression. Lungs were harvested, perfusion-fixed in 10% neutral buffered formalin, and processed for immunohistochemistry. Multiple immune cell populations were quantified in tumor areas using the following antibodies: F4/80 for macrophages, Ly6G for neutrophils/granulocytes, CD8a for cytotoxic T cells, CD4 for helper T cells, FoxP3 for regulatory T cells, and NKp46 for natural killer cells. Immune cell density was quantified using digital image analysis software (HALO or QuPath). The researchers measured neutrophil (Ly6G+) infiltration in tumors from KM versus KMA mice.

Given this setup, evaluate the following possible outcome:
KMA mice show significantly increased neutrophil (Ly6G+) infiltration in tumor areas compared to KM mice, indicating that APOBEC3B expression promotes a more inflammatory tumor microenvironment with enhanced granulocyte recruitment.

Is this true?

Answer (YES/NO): NO